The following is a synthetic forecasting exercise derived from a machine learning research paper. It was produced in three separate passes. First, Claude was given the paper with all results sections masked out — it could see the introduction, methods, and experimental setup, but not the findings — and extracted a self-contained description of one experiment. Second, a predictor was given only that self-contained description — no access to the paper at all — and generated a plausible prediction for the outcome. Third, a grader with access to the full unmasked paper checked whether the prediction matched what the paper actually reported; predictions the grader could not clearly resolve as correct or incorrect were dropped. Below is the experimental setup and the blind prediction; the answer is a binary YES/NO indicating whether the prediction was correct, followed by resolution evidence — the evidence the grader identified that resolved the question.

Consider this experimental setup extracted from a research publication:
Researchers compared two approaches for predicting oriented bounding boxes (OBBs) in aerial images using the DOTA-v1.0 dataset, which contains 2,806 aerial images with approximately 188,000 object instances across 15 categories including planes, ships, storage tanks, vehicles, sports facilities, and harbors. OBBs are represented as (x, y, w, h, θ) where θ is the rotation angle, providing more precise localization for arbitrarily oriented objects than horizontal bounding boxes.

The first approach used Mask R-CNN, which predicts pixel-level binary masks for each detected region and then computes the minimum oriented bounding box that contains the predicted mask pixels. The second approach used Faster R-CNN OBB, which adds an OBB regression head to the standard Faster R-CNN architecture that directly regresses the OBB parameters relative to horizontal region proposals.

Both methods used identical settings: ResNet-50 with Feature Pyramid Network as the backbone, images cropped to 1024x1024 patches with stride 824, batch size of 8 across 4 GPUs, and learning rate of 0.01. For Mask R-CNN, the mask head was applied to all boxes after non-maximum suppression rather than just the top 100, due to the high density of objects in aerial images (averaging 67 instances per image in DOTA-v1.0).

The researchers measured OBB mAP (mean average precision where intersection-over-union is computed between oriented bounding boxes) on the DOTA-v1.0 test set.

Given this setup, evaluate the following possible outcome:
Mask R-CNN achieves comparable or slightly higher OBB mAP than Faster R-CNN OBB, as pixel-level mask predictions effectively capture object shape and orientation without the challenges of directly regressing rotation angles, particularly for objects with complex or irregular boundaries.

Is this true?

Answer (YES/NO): YES